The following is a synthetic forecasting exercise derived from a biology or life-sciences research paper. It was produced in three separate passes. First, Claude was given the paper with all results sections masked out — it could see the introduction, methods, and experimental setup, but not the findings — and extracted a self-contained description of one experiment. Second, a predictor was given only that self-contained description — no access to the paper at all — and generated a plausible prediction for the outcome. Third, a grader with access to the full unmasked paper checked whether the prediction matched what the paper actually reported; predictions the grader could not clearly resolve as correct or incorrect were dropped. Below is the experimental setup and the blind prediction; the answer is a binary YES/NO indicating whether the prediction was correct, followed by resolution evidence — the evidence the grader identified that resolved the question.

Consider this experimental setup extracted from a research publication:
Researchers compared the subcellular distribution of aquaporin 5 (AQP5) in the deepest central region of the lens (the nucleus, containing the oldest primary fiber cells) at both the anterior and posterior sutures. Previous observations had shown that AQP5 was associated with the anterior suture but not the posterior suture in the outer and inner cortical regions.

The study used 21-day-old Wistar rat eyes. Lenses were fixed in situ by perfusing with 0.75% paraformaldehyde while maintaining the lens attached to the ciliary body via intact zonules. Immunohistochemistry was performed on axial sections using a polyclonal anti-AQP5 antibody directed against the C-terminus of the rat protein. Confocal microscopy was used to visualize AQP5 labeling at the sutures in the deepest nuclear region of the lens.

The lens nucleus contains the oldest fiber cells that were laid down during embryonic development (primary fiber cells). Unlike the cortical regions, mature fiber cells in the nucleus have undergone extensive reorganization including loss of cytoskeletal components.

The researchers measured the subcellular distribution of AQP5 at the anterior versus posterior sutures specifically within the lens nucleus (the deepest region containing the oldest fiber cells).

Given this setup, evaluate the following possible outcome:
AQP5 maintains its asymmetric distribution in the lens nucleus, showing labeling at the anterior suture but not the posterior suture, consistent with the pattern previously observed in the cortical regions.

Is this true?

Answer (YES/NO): NO